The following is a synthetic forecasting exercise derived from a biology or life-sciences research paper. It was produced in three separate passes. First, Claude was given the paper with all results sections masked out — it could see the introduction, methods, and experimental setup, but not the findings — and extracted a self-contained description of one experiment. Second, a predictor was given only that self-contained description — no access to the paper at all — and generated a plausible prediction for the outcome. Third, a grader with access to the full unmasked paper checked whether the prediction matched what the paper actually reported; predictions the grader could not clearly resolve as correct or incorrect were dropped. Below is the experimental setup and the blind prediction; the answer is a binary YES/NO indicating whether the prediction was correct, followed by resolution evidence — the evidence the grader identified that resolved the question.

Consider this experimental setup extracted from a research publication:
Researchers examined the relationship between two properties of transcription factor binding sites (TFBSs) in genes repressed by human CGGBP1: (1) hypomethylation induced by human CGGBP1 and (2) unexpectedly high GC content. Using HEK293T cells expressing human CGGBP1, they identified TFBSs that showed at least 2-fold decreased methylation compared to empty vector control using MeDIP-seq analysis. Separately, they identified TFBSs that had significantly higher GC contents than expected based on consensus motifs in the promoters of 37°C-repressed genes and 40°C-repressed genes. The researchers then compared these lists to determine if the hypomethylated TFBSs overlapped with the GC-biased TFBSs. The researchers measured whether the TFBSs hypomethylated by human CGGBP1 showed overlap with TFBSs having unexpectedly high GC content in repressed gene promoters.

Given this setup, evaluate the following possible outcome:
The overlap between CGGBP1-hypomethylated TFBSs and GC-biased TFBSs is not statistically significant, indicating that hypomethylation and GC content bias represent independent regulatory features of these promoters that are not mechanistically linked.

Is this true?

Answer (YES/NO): NO